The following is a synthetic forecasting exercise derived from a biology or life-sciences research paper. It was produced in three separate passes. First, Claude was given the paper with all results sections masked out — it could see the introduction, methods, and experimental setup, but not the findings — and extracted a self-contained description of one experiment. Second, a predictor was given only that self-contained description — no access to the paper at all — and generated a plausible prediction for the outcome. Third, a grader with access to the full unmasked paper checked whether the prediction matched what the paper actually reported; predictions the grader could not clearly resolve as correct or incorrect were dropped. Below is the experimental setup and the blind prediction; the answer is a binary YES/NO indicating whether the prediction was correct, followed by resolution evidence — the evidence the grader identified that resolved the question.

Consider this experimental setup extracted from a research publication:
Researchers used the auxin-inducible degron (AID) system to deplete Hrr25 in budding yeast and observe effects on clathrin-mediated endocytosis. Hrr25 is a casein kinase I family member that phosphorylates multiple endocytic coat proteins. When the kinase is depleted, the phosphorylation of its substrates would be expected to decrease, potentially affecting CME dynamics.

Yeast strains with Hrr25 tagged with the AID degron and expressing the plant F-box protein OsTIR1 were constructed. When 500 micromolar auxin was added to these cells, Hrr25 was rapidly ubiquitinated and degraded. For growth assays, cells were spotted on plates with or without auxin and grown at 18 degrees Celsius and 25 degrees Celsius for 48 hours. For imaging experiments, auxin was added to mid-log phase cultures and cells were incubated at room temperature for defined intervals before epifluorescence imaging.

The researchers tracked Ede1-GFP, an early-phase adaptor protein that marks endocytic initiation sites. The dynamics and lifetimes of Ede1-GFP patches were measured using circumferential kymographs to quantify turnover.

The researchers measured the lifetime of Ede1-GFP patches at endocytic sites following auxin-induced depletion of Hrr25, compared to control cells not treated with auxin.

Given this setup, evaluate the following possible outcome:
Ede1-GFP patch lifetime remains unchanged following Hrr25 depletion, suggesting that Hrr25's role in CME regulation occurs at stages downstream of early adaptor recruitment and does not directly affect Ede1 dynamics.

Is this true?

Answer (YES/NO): NO